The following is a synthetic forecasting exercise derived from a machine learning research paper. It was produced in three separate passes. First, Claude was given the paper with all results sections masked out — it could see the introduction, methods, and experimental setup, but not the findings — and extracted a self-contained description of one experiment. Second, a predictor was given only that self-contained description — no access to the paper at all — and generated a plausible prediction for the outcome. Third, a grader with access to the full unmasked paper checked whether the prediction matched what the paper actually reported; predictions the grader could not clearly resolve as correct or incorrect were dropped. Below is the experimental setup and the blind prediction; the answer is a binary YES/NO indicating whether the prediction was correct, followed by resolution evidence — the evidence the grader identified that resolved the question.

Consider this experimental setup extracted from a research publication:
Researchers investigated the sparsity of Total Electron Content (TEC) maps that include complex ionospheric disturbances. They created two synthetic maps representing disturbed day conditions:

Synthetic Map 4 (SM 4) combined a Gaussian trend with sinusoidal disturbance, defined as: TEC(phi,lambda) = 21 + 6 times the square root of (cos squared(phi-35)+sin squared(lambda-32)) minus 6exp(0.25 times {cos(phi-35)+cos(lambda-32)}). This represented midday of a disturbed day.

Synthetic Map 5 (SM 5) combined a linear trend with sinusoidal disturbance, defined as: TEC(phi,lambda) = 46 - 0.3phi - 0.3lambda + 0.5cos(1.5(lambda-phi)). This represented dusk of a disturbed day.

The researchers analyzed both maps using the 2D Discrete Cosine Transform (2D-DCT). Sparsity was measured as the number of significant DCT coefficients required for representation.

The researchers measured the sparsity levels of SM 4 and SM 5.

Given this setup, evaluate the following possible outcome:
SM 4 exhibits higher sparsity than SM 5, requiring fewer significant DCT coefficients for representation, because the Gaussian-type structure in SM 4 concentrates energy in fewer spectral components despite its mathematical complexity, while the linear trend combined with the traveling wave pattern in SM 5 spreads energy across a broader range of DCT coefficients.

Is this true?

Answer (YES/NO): NO